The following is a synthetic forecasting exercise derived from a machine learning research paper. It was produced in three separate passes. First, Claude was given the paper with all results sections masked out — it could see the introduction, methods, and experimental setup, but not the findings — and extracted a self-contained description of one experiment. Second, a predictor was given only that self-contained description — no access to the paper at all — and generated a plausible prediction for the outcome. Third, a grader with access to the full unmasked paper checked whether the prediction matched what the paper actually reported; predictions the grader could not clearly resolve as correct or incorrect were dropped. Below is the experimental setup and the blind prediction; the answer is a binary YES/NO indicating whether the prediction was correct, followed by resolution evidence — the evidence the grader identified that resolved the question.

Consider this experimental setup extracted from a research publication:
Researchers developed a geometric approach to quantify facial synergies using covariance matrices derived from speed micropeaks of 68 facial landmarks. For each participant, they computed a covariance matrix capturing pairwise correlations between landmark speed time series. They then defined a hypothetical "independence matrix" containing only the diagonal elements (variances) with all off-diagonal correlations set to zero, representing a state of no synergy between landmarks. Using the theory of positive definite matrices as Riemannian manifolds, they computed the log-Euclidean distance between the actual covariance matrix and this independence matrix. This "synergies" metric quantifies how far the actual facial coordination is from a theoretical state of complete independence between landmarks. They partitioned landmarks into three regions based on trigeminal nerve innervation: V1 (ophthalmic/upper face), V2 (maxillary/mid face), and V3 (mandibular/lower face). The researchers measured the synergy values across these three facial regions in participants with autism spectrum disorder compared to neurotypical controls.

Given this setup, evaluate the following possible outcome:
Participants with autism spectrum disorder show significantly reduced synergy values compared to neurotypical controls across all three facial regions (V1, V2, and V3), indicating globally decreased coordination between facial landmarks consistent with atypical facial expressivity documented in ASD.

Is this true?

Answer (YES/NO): NO